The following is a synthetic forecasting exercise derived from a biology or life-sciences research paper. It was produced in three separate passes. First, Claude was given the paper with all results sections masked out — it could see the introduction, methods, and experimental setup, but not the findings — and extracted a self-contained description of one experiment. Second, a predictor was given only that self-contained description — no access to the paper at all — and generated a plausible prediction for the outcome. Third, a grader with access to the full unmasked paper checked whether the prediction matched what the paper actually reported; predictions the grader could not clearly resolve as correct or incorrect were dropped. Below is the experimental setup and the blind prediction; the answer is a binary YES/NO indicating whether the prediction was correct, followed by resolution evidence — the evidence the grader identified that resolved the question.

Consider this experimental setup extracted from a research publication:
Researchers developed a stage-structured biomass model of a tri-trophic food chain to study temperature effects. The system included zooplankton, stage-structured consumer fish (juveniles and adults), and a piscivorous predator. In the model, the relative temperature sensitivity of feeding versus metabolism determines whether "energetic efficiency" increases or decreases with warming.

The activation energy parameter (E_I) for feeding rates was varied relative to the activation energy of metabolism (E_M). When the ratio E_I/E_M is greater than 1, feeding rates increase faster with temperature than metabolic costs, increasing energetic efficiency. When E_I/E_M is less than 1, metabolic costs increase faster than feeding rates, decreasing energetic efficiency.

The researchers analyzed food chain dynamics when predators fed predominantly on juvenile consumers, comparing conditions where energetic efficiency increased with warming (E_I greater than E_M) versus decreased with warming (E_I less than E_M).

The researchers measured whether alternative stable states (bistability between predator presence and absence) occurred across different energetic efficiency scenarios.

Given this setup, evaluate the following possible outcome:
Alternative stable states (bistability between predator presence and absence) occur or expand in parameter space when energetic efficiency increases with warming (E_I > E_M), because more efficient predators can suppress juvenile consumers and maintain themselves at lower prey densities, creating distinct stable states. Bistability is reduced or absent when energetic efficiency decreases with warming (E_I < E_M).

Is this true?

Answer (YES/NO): NO